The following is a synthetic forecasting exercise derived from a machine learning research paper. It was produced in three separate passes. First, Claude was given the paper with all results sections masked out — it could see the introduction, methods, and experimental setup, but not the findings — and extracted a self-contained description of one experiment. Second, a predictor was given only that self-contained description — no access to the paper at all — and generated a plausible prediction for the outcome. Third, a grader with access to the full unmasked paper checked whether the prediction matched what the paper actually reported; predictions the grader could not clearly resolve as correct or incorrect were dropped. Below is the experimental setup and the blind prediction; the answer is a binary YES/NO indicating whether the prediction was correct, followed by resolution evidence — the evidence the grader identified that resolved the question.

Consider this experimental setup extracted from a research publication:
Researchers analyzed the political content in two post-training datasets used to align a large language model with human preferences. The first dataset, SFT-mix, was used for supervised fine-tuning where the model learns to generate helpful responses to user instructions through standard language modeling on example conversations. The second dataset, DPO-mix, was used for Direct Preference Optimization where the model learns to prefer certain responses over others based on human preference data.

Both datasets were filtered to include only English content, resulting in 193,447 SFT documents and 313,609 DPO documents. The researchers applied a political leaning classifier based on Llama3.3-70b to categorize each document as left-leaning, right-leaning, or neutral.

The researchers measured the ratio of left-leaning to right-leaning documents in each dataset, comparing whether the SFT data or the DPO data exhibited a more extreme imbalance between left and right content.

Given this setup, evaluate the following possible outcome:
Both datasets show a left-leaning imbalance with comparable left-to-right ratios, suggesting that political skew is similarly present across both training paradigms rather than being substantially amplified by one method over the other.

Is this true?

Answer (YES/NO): NO